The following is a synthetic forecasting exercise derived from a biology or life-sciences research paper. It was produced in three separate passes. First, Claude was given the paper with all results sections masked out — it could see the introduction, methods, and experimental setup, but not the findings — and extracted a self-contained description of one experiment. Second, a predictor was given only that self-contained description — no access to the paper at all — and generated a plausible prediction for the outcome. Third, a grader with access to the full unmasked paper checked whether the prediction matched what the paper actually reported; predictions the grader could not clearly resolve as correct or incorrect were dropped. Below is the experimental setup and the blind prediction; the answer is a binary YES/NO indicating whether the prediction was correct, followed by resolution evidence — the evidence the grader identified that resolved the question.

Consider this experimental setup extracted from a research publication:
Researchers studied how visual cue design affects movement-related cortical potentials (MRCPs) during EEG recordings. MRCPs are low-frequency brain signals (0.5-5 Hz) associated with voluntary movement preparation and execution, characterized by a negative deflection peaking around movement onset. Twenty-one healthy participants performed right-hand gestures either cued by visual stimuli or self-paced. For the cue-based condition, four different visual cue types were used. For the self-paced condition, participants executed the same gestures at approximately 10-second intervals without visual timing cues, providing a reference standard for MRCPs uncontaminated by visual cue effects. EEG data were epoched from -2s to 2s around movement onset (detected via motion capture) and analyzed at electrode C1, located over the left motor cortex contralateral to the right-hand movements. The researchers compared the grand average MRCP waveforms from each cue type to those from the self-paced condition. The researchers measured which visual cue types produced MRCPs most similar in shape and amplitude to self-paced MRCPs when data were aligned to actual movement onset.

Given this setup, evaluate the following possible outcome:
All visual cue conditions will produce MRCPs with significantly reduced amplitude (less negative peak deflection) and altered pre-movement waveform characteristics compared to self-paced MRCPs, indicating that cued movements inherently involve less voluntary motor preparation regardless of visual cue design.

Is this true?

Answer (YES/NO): NO